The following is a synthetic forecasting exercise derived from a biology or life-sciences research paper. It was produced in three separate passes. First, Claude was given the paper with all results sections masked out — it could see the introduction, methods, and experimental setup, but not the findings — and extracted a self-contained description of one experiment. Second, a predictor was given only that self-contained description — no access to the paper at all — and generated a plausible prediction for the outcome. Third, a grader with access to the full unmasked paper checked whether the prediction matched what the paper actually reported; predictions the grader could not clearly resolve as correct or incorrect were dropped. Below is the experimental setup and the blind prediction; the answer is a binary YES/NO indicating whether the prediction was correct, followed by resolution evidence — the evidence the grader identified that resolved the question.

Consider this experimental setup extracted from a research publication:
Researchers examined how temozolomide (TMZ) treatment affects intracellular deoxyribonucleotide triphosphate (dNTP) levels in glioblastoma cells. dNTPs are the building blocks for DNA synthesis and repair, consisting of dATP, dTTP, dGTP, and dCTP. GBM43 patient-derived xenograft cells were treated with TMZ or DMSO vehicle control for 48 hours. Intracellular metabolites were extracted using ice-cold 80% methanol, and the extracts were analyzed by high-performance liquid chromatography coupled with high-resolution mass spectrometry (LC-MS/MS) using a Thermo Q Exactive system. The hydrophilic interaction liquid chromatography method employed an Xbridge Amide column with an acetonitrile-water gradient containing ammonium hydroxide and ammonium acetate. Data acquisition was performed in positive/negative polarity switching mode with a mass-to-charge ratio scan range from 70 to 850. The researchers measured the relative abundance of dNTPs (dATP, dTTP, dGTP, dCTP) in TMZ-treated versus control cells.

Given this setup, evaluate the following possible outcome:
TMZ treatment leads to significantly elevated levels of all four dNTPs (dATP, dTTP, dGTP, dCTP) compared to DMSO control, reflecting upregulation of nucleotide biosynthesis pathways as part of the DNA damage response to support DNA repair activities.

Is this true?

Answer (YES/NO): NO